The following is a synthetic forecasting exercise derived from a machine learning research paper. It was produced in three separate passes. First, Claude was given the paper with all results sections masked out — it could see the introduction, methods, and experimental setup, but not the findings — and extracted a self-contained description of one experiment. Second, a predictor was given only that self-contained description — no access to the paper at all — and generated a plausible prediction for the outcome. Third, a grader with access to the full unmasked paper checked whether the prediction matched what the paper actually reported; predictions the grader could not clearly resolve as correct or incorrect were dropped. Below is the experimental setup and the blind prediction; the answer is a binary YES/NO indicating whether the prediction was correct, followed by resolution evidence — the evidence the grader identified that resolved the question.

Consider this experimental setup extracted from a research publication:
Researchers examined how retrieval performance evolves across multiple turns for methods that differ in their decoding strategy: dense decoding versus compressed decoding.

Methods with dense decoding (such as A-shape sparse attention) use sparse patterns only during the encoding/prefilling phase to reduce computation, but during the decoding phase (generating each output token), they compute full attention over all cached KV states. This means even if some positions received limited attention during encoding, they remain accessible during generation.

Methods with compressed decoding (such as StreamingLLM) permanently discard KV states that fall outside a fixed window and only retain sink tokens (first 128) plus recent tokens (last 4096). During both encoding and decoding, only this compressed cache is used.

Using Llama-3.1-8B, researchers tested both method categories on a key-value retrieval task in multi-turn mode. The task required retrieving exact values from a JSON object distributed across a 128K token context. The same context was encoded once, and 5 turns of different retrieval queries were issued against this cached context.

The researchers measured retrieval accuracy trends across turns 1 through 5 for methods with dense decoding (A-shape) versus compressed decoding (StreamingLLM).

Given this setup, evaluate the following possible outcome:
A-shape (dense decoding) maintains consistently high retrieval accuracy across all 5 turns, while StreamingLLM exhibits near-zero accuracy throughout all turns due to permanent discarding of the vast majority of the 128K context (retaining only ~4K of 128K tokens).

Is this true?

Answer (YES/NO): NO